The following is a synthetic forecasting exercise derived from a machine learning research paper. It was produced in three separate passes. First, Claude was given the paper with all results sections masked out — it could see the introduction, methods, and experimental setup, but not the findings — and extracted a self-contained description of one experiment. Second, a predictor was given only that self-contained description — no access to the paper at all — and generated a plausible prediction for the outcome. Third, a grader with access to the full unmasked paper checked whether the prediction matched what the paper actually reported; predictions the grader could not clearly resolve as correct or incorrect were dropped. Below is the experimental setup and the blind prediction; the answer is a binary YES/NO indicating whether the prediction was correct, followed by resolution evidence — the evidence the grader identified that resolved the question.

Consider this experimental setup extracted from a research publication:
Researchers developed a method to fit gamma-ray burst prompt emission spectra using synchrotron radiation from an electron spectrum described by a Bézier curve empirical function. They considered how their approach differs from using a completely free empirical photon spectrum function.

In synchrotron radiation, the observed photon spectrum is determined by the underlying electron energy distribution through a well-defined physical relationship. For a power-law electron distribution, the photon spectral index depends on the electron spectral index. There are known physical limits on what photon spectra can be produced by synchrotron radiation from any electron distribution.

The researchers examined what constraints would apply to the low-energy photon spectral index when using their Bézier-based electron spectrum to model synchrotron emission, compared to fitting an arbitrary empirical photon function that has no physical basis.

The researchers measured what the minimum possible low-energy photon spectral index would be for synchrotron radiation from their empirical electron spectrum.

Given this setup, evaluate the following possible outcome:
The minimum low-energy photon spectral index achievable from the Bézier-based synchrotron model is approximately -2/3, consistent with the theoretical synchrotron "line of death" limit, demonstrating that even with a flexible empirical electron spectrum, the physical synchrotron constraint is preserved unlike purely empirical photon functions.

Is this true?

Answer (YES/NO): YES